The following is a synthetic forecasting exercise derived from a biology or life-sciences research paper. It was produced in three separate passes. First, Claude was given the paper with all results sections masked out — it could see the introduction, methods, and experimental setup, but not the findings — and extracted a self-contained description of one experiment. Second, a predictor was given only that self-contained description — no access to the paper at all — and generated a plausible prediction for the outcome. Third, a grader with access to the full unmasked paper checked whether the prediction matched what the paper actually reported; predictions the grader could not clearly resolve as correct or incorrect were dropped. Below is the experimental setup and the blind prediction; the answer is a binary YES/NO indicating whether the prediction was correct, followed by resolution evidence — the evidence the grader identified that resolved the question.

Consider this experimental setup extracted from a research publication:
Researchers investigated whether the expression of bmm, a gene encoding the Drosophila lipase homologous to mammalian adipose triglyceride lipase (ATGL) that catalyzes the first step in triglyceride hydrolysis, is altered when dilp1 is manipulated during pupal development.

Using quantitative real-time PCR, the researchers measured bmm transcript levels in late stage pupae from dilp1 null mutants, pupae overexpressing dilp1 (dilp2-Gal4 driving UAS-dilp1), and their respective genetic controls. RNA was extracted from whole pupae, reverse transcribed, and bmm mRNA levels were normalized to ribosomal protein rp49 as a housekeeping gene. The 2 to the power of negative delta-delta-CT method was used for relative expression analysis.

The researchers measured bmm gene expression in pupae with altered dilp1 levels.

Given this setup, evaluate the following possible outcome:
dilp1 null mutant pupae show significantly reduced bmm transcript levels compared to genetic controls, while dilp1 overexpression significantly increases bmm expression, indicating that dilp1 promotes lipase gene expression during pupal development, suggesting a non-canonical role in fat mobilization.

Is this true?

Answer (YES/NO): NO